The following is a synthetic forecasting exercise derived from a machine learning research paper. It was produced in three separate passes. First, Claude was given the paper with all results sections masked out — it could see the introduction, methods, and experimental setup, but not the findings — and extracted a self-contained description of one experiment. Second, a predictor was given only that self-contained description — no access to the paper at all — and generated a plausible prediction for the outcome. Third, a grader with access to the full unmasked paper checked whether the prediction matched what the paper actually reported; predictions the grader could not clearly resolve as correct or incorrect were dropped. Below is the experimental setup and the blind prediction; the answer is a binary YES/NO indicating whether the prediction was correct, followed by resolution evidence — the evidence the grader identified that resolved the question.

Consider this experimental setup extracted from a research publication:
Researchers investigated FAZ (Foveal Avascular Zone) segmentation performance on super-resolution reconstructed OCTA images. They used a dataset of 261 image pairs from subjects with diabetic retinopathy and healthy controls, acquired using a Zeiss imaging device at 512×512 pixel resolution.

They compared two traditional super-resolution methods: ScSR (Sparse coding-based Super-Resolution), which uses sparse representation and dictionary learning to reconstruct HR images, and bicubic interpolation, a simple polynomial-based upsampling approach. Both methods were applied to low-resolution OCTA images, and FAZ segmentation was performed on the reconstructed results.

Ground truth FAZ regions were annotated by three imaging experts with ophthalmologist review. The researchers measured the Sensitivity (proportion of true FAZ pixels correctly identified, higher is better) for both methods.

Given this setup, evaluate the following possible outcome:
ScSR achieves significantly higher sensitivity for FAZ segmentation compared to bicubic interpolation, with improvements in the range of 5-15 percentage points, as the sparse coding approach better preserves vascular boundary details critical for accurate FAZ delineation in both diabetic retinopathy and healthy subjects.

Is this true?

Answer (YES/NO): NO